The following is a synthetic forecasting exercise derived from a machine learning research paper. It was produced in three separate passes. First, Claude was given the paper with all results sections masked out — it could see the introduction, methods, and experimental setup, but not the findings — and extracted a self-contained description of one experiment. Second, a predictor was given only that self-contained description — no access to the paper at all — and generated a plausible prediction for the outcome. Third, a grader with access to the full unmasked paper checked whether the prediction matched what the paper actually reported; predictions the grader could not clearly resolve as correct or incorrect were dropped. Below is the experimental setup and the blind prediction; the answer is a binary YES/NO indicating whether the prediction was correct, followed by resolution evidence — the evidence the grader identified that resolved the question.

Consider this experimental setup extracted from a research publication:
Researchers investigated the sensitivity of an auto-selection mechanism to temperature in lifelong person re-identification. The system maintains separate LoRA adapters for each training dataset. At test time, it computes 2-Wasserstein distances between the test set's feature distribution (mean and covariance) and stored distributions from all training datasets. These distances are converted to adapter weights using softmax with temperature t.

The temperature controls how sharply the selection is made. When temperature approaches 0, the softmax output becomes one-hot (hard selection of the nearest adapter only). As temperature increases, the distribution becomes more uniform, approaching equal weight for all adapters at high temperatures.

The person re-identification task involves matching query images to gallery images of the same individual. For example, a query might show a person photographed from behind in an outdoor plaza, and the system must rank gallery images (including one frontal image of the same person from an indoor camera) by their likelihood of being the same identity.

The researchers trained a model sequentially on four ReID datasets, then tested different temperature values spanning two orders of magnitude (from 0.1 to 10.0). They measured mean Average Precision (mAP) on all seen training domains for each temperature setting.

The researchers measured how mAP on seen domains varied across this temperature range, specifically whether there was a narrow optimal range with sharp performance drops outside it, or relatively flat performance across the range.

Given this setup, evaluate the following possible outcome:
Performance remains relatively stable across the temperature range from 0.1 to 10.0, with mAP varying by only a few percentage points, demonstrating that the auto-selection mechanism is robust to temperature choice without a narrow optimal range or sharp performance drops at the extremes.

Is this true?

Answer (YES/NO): NO